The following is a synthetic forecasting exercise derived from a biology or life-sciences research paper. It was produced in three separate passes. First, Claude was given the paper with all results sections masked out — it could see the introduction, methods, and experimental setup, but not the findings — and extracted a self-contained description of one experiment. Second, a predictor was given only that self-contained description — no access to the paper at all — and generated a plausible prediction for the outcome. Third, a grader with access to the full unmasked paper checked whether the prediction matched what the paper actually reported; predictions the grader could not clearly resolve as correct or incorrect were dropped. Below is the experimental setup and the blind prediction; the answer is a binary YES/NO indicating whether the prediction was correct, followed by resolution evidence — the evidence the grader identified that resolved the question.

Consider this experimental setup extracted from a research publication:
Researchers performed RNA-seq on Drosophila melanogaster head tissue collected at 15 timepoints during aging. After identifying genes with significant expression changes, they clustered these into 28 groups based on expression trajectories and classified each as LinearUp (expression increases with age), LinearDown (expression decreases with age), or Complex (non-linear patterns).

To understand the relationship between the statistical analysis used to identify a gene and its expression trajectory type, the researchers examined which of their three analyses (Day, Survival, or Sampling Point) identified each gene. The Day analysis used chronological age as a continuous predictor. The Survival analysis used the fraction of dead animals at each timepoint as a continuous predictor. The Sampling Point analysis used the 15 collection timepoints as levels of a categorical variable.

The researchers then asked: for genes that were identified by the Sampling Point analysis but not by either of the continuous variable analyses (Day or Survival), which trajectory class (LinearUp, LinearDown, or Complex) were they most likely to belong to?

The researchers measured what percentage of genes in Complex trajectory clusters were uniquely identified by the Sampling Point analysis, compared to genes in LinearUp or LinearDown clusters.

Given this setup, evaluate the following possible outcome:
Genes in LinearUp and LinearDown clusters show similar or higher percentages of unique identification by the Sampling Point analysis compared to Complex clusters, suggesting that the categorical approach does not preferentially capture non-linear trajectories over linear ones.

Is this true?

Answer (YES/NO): NO